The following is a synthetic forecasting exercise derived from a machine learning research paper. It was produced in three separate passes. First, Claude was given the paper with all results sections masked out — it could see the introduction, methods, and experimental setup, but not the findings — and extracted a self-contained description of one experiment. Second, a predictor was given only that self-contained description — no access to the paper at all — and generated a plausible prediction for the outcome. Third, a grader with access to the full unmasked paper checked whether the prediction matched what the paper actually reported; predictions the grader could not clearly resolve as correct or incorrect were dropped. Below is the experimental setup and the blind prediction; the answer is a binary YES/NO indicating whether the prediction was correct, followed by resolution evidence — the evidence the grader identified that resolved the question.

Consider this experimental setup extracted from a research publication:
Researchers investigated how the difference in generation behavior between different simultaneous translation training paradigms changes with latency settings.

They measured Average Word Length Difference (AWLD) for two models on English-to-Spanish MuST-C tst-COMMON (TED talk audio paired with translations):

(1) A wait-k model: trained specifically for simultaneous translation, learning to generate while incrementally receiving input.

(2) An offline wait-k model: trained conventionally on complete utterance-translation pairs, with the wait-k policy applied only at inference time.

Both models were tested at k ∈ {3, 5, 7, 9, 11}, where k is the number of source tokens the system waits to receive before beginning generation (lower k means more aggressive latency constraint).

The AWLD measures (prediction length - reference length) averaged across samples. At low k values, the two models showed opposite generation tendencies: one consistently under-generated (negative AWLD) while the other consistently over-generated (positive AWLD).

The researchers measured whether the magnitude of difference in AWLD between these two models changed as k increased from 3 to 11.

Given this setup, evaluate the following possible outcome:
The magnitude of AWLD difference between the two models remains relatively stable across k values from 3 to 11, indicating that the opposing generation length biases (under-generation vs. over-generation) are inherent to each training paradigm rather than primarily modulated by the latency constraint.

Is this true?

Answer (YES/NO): NO